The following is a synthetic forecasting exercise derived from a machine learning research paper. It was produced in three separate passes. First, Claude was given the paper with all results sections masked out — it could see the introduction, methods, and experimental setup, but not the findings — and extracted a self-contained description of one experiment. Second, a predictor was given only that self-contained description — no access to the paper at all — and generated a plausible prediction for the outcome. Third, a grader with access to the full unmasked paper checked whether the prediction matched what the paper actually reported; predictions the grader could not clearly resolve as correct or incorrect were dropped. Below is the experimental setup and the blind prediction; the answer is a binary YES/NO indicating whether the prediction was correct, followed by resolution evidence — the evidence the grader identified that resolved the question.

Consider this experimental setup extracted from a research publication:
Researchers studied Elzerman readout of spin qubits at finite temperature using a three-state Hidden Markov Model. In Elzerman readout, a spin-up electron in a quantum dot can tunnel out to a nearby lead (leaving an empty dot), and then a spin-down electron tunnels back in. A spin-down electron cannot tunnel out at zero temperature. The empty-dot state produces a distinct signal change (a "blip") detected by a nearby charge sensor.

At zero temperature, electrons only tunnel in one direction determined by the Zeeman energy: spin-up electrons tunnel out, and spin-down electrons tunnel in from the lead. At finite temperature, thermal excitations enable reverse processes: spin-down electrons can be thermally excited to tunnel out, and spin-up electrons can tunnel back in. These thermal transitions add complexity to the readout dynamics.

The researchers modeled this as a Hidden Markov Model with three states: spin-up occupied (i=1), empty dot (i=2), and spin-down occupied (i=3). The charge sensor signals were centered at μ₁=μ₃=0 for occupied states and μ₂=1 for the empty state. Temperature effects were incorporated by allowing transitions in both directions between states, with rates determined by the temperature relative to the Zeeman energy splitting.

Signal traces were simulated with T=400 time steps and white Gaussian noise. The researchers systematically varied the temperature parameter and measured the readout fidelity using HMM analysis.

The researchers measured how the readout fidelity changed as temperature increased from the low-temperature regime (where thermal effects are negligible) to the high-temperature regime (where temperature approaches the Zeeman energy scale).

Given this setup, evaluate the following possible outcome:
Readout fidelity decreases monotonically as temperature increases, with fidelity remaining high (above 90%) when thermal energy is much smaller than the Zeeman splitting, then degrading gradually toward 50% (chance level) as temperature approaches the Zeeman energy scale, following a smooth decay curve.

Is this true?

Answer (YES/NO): NO